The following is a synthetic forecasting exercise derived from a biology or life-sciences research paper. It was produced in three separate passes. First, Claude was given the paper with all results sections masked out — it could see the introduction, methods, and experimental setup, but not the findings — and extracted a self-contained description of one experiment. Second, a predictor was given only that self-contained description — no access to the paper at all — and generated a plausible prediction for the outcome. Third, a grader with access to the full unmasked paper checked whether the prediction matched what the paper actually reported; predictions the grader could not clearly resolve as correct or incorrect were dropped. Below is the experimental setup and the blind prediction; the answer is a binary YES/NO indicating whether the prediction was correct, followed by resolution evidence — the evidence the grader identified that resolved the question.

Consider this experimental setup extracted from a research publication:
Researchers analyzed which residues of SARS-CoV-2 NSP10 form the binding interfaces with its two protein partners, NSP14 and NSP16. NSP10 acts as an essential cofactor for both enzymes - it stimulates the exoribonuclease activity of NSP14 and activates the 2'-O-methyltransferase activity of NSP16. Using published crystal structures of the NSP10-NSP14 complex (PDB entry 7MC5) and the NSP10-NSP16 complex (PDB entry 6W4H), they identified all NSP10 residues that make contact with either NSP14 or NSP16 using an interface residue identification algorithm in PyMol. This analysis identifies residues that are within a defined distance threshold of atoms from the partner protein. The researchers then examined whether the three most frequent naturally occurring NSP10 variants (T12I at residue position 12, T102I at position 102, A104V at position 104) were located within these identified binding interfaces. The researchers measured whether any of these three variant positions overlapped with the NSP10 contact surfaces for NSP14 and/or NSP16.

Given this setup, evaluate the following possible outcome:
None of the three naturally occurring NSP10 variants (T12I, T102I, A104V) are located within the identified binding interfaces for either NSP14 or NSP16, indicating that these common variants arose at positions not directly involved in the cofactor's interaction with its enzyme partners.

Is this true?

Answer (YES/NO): NO